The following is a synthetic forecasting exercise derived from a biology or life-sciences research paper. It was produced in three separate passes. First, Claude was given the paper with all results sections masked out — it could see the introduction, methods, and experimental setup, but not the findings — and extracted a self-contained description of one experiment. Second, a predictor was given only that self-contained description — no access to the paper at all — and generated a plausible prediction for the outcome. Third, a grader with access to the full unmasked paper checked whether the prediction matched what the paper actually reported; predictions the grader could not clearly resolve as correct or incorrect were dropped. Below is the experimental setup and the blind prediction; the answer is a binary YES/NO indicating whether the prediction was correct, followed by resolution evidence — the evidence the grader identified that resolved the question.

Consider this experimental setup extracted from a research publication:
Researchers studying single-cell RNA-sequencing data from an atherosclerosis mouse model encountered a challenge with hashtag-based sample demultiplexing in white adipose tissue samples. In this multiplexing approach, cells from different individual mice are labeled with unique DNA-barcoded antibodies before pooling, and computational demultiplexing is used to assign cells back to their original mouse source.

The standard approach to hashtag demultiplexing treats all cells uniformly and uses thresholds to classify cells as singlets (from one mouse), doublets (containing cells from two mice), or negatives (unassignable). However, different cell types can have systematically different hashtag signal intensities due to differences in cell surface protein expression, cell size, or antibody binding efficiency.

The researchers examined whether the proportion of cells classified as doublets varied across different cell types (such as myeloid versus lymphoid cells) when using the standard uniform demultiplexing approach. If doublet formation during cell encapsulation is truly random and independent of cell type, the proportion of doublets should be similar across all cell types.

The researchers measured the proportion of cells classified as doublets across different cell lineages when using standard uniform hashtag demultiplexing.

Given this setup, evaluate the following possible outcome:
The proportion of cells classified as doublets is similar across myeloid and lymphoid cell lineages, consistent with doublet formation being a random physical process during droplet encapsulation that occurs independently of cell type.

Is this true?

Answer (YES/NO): NO